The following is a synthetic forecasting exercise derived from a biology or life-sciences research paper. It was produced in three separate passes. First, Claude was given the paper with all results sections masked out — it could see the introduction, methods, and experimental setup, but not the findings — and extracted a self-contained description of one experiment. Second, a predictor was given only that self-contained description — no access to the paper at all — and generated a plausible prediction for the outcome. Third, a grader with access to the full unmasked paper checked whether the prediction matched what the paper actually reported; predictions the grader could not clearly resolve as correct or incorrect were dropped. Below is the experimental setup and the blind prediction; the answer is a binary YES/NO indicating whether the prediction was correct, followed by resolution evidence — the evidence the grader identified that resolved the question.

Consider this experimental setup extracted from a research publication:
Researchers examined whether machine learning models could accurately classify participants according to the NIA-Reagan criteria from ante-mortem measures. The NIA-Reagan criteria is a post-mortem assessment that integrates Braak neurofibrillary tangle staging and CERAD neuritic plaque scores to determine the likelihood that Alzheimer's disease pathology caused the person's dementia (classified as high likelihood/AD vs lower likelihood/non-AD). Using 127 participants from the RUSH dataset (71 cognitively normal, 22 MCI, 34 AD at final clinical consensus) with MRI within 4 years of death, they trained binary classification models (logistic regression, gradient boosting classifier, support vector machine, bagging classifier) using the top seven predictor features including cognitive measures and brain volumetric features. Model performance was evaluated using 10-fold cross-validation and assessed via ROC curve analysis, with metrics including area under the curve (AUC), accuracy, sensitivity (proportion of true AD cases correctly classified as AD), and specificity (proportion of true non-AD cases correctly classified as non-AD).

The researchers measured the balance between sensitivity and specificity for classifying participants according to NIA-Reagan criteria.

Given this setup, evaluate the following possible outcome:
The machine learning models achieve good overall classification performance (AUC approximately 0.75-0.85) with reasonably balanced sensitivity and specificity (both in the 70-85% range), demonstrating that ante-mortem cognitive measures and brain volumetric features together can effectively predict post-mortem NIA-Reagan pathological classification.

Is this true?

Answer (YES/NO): NO